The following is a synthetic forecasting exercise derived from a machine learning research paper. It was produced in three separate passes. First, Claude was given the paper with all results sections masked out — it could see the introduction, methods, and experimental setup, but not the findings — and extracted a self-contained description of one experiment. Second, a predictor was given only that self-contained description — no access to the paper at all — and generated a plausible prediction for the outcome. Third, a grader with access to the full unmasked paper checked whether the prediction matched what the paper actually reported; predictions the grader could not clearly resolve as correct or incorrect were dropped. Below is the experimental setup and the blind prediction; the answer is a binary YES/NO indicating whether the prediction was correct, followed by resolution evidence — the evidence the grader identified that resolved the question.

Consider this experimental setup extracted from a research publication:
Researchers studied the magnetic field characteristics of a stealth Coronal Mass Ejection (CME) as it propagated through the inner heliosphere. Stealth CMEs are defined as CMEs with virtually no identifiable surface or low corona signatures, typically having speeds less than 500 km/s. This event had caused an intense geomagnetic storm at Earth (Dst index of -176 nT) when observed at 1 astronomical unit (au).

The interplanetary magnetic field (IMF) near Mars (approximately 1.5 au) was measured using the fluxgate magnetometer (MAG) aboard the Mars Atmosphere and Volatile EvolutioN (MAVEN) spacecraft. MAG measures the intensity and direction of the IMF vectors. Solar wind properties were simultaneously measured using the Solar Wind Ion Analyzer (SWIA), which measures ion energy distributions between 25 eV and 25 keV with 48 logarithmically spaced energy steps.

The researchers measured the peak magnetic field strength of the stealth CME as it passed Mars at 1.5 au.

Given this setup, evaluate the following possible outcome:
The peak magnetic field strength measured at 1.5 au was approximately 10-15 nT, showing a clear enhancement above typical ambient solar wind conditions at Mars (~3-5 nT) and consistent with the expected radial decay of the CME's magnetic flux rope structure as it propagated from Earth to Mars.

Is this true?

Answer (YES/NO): YES